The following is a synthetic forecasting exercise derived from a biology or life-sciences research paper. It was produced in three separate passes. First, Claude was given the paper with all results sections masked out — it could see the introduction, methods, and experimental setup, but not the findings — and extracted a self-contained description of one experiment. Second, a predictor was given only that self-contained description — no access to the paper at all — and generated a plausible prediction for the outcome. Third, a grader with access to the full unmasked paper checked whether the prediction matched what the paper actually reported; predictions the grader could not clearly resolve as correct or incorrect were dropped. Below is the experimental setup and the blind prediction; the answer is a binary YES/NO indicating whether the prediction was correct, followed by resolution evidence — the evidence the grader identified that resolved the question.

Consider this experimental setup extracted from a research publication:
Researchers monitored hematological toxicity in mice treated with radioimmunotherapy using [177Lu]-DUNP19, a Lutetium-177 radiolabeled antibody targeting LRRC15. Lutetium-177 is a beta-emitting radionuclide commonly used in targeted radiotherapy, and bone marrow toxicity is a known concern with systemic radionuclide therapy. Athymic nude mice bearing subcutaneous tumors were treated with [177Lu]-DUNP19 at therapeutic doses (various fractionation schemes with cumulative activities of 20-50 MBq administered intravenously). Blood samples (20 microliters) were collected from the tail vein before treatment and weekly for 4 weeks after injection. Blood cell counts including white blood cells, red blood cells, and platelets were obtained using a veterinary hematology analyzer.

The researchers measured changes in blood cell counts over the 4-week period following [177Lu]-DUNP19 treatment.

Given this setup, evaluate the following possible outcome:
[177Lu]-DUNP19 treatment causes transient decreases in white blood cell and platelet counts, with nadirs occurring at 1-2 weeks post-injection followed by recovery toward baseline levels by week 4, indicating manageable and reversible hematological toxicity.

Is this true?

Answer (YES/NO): NO